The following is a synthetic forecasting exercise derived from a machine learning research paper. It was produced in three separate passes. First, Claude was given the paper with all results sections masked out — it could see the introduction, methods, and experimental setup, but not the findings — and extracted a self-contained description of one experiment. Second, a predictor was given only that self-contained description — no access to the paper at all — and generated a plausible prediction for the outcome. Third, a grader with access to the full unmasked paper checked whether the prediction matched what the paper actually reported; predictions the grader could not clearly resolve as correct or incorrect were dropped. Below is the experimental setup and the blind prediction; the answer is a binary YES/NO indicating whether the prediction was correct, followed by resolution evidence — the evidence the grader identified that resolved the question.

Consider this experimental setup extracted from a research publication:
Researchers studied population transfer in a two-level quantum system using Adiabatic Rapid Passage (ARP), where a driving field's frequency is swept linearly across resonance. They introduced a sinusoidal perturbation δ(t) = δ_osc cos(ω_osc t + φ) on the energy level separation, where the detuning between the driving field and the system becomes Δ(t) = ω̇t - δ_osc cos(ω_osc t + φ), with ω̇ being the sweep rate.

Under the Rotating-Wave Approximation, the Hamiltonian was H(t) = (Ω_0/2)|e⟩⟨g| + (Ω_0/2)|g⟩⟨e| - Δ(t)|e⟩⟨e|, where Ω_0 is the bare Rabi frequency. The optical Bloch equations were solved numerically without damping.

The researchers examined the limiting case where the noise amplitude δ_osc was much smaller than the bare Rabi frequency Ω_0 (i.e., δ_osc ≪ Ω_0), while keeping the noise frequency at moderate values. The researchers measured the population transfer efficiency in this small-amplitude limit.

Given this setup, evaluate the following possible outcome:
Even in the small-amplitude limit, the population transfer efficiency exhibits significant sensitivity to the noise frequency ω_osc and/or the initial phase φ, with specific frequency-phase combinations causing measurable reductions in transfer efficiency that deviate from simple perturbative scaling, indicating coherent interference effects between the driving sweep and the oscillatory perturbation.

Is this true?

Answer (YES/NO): NO